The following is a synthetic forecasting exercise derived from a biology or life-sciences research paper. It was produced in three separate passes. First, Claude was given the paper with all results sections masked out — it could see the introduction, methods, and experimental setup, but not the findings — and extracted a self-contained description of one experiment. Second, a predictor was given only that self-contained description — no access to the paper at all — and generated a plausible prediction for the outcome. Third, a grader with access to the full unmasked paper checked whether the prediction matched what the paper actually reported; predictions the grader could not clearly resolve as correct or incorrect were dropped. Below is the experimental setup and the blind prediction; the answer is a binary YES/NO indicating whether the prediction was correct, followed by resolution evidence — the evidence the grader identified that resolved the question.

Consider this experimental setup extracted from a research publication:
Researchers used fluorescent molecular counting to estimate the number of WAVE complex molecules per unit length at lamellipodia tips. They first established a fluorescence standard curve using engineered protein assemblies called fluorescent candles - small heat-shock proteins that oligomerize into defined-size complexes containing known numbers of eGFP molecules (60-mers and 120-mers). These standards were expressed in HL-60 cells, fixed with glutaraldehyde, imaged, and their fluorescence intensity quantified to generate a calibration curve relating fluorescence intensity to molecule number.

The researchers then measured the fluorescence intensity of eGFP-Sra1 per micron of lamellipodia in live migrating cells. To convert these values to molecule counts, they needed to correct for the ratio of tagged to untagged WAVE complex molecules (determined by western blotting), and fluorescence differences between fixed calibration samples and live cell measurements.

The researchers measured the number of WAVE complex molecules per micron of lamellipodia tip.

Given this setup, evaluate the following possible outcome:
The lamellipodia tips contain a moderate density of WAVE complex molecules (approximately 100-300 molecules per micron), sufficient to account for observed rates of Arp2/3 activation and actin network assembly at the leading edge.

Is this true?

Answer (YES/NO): NO